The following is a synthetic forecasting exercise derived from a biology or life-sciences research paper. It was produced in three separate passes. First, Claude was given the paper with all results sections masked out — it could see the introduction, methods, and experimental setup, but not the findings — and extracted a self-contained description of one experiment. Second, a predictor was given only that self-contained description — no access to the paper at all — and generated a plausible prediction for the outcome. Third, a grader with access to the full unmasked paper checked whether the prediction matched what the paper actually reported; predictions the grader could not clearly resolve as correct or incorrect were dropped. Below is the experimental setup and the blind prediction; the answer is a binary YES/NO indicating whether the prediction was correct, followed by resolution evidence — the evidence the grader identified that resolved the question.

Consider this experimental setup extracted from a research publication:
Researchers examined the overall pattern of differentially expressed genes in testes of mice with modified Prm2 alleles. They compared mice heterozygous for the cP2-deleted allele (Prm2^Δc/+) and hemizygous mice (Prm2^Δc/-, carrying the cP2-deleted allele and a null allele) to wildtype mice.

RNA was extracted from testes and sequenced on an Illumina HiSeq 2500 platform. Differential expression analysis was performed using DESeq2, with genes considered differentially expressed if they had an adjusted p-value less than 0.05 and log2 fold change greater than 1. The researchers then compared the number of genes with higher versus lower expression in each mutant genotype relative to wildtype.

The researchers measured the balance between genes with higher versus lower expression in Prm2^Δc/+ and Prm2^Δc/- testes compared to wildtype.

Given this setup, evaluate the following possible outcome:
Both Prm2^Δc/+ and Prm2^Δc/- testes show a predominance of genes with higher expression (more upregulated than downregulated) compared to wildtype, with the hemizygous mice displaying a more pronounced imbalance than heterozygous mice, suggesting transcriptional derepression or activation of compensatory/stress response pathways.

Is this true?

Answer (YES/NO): NO